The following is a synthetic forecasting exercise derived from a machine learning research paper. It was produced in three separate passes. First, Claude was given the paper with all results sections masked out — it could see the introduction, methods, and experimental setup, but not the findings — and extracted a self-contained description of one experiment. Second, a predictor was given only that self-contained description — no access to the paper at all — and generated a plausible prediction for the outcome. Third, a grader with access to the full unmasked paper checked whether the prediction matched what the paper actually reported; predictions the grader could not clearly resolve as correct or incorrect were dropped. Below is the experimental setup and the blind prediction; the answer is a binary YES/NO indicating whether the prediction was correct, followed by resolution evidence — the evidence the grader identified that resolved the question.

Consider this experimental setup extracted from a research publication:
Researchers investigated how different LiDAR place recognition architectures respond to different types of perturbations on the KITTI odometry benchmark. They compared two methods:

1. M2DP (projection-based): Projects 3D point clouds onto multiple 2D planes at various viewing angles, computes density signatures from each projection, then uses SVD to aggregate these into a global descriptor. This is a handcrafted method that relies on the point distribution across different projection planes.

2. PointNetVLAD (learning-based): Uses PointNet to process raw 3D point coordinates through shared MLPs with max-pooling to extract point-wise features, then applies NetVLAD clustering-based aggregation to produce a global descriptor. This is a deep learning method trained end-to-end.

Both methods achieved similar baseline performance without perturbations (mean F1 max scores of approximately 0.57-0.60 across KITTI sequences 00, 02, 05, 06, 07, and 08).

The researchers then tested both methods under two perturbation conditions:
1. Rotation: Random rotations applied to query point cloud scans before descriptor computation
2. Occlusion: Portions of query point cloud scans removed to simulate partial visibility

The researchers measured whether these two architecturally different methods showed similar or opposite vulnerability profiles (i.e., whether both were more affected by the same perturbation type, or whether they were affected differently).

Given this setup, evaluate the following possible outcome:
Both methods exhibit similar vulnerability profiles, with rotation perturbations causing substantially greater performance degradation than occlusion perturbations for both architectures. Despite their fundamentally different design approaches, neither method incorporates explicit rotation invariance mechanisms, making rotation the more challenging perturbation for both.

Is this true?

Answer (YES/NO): NO